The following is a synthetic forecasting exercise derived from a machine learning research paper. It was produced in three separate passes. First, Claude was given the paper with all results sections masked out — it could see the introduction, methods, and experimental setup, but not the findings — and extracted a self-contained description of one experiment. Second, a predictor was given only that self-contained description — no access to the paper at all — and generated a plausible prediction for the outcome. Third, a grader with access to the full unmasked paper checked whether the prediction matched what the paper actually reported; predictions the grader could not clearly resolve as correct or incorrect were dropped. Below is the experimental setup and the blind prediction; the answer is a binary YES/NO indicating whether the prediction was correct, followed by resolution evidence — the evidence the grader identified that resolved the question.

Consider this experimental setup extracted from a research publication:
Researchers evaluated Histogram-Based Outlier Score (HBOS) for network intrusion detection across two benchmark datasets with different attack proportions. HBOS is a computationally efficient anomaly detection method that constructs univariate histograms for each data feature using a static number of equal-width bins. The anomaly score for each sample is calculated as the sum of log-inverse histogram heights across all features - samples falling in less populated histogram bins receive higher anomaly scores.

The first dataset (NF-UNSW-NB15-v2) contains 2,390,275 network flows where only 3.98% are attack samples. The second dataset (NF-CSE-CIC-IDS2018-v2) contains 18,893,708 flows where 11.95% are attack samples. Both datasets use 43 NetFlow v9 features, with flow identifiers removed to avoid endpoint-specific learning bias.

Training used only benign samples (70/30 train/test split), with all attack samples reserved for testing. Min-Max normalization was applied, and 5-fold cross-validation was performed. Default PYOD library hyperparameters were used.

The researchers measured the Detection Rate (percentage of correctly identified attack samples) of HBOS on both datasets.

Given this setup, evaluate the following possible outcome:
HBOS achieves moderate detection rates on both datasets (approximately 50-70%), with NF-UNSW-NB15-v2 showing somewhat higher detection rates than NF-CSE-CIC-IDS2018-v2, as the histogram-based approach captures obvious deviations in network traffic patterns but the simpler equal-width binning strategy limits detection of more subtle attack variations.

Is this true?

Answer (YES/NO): NO